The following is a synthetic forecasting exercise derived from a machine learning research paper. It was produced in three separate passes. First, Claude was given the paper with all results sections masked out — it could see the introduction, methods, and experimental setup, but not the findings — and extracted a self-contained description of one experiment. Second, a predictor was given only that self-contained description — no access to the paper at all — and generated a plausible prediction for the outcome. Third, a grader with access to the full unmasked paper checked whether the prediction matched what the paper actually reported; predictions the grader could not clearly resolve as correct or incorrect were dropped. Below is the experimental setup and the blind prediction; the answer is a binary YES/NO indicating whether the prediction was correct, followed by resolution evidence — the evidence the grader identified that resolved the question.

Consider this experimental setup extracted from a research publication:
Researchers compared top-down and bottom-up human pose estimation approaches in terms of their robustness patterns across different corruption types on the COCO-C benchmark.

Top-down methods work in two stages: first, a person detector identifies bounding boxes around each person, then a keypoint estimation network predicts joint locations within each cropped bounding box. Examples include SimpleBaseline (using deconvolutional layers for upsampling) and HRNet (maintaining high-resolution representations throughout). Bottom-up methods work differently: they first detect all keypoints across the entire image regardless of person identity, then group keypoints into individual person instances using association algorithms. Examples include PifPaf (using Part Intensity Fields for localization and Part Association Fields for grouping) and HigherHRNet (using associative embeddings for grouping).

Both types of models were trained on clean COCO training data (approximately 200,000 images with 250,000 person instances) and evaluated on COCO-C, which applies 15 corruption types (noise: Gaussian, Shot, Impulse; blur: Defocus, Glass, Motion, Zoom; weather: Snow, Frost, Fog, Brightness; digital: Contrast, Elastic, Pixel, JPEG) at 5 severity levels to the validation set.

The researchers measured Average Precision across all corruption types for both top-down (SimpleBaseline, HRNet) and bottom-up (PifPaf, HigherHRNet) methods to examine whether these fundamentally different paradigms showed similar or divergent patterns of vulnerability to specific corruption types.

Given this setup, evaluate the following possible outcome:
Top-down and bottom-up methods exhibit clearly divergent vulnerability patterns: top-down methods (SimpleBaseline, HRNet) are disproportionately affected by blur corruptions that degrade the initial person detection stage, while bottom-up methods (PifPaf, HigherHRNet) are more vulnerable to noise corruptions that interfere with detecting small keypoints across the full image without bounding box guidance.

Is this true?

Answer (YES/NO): NO